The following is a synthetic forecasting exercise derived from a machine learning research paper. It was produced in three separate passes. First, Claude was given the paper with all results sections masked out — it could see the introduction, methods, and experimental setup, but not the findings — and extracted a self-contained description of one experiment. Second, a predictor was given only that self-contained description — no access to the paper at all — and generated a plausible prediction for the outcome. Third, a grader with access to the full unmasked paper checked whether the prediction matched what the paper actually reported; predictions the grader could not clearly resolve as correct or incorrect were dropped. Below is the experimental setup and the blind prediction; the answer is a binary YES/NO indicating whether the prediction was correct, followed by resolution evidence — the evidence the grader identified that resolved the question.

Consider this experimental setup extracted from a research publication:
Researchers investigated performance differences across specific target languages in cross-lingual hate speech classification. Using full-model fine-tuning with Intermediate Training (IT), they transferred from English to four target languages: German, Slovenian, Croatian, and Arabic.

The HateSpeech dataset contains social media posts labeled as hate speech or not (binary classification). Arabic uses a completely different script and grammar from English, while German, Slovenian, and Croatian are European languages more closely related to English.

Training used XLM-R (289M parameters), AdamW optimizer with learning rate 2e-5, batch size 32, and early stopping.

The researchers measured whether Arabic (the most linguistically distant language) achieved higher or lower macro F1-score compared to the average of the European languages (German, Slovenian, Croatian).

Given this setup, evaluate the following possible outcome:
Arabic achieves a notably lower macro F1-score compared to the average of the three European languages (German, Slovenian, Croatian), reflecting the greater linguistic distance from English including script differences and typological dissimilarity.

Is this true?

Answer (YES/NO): NO